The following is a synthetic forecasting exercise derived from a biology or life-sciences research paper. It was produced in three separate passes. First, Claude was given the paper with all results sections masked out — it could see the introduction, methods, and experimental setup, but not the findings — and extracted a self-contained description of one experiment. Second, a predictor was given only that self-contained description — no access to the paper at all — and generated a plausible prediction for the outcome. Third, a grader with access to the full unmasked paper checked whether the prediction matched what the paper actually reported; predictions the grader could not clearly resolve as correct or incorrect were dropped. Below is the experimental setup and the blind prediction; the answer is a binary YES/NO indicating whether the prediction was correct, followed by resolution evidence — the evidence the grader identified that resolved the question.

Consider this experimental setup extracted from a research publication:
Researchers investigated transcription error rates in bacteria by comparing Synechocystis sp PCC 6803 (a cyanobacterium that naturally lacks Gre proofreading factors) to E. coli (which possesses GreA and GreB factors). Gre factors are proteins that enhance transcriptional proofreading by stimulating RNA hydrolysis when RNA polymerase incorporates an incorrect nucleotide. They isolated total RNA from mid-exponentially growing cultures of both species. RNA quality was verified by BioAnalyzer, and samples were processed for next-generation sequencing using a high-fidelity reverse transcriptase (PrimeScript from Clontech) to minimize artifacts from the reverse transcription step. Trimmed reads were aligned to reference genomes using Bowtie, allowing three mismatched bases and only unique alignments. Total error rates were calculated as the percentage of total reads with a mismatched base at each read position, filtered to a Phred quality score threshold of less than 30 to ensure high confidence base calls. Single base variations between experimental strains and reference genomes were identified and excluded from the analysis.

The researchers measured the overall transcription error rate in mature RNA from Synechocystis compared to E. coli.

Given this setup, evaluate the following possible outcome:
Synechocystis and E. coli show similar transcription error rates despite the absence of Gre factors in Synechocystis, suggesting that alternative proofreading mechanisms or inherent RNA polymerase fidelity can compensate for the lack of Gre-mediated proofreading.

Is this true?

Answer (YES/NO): YES